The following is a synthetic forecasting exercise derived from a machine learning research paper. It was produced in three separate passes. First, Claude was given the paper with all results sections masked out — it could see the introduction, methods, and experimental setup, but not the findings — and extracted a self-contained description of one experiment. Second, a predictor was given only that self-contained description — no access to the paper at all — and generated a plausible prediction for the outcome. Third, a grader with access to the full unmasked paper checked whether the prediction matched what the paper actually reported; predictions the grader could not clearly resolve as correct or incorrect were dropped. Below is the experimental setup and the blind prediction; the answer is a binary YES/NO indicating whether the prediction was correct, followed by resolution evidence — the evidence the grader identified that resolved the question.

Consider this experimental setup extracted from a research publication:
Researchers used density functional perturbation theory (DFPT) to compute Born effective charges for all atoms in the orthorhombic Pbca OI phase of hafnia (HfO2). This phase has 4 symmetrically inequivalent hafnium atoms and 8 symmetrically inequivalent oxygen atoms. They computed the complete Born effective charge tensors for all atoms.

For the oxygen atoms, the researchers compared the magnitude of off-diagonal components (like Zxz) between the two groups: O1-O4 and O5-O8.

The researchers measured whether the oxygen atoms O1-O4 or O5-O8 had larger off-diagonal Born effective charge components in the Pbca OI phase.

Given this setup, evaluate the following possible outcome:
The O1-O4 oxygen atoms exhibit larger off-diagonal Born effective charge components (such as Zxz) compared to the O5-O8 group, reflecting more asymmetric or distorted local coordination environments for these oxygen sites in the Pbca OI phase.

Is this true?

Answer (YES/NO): YES